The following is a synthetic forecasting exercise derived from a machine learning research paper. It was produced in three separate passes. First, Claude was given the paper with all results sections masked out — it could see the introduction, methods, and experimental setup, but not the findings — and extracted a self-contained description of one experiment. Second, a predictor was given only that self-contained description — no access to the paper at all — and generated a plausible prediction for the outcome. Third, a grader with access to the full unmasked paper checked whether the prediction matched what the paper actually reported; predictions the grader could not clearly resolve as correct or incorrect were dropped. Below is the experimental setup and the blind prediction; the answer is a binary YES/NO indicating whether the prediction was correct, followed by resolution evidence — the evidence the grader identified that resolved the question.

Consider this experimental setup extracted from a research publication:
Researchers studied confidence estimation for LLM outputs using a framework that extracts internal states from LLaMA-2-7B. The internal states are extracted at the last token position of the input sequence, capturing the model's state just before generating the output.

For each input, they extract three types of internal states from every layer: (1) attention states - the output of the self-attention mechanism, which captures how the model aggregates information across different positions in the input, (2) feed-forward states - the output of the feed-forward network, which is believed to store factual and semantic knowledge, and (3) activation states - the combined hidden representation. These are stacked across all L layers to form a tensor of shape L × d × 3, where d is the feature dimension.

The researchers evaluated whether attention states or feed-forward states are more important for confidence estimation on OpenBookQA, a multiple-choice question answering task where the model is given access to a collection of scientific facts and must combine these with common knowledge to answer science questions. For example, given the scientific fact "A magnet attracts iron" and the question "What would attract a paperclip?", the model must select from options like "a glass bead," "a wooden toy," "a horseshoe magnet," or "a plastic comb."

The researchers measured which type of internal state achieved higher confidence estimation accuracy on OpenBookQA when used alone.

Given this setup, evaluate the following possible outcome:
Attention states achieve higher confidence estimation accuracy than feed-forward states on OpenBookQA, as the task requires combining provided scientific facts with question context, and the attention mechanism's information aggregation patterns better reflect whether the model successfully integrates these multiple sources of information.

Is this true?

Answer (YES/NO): YES